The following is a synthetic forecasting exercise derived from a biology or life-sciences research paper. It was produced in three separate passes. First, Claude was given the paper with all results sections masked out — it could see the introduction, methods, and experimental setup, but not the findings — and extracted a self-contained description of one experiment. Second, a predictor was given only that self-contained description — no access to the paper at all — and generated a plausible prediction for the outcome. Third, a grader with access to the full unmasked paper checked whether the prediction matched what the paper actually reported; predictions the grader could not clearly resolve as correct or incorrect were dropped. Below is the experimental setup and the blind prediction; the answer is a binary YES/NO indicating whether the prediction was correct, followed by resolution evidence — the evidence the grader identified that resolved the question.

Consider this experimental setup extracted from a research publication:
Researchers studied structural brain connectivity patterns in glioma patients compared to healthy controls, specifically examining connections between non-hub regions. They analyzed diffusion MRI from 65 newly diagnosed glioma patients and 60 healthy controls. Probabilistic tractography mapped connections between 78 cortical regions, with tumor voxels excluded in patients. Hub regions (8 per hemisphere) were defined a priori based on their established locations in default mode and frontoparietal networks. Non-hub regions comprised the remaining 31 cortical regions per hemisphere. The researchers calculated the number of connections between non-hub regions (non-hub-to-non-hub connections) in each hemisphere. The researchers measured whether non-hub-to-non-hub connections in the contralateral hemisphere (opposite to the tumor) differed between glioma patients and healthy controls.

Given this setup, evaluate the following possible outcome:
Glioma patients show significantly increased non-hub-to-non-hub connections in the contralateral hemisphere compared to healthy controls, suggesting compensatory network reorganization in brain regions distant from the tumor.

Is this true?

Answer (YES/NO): NO